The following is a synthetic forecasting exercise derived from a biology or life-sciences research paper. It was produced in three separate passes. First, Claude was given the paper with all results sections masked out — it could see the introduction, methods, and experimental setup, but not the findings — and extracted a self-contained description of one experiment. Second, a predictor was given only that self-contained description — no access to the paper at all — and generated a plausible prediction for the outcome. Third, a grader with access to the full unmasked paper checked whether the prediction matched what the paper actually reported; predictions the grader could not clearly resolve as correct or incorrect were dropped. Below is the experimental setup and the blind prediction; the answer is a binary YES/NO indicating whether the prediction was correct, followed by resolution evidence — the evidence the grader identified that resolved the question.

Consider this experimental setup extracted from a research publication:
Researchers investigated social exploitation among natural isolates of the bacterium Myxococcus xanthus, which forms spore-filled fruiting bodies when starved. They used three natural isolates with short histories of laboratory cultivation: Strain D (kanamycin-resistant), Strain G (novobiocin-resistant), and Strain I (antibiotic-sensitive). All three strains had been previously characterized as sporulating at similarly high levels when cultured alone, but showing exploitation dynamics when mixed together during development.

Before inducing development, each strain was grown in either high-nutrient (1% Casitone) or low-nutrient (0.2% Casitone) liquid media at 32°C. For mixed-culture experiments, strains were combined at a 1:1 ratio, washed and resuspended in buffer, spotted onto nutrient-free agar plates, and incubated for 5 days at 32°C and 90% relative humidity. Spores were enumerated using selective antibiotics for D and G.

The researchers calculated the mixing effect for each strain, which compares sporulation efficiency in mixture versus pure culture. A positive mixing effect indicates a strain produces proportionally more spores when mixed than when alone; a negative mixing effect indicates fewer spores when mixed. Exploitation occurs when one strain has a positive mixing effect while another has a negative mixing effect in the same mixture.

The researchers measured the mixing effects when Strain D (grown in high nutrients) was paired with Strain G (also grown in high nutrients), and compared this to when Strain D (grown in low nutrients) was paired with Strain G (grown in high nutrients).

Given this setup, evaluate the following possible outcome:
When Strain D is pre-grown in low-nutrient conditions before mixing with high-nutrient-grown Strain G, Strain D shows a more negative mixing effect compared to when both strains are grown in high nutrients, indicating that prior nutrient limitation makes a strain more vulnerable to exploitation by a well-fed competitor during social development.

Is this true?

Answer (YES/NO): NO